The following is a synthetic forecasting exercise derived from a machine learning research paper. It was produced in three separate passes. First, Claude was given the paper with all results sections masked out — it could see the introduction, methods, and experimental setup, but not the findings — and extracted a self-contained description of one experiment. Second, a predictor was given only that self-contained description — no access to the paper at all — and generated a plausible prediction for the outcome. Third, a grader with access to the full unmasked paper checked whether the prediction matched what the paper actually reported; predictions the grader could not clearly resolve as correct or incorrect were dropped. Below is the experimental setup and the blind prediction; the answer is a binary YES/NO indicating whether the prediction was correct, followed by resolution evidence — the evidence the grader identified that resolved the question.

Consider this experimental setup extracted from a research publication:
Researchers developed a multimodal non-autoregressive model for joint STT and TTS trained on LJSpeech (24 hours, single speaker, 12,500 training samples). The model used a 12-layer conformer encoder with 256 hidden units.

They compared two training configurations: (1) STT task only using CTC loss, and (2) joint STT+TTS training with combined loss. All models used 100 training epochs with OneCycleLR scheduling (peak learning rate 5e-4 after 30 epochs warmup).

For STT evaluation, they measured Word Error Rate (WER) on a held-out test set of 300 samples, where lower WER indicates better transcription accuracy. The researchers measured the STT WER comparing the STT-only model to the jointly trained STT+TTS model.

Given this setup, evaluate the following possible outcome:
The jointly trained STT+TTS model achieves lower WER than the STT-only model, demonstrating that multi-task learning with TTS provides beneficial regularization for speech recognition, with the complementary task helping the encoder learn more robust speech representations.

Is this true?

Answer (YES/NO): NO